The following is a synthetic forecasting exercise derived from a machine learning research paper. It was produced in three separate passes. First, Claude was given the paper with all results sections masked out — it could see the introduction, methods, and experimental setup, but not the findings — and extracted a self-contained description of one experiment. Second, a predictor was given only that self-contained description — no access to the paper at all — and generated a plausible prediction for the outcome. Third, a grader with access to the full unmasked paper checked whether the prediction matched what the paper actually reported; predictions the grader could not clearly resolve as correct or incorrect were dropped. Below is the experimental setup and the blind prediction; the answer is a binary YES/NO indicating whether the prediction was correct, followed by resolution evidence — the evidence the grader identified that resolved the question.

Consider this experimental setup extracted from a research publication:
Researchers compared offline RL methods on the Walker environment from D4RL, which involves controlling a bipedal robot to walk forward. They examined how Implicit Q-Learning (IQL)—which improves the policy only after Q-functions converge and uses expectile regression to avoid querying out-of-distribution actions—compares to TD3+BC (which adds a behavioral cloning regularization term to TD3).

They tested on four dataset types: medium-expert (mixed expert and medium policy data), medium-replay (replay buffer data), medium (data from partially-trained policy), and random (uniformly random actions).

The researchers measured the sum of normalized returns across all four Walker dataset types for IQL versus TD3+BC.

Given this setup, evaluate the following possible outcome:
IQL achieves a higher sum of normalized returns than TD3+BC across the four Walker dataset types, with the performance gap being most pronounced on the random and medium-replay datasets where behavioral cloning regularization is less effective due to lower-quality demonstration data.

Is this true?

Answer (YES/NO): NO